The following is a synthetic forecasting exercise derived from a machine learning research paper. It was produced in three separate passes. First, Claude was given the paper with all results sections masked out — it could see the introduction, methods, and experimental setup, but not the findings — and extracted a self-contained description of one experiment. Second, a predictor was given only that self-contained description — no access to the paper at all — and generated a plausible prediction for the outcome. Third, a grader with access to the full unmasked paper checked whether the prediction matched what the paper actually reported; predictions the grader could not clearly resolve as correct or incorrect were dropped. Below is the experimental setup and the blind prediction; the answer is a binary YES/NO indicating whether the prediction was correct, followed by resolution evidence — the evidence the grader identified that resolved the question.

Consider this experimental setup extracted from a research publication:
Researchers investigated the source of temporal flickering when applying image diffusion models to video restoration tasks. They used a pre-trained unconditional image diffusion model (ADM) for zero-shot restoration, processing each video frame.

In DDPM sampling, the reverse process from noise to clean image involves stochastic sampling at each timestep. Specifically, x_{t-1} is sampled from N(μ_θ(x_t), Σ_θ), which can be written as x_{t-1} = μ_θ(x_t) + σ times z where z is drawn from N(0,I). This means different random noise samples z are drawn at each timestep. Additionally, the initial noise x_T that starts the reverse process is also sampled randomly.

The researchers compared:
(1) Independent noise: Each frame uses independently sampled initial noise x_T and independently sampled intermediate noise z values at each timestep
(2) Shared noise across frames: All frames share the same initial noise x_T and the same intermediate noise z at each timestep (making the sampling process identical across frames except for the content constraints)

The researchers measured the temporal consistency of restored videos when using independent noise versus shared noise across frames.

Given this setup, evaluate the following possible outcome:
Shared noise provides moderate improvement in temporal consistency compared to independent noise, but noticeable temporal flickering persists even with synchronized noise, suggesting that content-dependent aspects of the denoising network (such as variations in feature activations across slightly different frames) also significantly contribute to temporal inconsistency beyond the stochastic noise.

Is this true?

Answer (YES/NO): NO